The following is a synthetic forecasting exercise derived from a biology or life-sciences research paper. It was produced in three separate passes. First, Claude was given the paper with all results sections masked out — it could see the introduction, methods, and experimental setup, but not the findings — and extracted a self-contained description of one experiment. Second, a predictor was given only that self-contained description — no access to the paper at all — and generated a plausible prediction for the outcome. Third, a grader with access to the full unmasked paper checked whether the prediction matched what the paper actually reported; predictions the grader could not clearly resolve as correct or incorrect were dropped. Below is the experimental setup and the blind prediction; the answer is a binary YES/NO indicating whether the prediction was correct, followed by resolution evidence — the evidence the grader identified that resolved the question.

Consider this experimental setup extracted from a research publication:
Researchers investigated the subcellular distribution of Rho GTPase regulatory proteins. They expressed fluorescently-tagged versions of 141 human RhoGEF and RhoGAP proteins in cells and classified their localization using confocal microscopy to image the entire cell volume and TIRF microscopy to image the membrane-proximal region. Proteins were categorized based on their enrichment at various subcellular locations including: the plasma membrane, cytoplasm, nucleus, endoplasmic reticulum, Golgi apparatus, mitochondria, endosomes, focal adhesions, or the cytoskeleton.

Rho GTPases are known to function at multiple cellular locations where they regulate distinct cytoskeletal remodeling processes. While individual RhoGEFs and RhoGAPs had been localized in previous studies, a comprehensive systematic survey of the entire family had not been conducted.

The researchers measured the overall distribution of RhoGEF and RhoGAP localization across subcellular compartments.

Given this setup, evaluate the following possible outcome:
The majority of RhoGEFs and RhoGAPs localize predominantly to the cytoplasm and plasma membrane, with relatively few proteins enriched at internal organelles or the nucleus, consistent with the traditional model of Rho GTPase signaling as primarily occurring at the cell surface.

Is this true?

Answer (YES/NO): NO